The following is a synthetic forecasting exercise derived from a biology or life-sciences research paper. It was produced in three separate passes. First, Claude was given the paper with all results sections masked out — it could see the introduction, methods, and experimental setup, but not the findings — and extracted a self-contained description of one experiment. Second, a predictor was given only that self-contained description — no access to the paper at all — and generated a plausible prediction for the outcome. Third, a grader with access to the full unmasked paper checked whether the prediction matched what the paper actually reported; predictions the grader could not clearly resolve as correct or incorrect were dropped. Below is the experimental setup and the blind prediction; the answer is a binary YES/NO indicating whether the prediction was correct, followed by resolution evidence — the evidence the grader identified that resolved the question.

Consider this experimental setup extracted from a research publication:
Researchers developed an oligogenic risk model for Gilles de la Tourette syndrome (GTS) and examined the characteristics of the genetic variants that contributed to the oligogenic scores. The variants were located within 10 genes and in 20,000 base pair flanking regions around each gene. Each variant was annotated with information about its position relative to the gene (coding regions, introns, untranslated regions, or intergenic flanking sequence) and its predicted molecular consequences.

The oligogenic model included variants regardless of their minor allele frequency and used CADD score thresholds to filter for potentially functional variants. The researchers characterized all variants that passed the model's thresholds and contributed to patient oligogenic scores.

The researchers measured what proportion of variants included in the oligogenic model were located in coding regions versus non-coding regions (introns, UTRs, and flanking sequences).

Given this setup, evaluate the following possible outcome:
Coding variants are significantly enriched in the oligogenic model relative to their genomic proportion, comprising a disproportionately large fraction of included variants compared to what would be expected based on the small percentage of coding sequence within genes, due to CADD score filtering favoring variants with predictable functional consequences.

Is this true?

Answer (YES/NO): NO